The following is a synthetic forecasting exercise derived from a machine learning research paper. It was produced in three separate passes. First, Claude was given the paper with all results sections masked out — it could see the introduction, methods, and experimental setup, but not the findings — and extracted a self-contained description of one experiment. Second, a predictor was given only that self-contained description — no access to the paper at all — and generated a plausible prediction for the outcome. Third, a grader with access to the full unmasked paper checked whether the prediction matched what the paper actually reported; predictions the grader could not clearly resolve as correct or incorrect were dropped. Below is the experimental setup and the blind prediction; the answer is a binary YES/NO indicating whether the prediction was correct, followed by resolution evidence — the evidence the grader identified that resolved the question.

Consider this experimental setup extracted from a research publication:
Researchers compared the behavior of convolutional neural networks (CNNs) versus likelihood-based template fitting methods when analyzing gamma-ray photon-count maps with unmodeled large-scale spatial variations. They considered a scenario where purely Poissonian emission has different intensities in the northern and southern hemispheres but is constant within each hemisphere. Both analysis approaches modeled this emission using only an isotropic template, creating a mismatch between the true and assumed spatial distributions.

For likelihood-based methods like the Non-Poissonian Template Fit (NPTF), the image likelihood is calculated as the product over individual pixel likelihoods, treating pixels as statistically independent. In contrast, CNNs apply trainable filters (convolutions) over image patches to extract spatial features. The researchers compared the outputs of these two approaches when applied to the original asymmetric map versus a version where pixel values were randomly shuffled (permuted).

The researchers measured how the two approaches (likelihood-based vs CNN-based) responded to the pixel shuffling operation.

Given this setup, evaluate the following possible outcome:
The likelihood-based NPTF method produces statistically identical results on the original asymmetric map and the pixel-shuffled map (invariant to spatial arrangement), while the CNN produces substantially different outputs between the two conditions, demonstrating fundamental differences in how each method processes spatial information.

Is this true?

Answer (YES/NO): YES